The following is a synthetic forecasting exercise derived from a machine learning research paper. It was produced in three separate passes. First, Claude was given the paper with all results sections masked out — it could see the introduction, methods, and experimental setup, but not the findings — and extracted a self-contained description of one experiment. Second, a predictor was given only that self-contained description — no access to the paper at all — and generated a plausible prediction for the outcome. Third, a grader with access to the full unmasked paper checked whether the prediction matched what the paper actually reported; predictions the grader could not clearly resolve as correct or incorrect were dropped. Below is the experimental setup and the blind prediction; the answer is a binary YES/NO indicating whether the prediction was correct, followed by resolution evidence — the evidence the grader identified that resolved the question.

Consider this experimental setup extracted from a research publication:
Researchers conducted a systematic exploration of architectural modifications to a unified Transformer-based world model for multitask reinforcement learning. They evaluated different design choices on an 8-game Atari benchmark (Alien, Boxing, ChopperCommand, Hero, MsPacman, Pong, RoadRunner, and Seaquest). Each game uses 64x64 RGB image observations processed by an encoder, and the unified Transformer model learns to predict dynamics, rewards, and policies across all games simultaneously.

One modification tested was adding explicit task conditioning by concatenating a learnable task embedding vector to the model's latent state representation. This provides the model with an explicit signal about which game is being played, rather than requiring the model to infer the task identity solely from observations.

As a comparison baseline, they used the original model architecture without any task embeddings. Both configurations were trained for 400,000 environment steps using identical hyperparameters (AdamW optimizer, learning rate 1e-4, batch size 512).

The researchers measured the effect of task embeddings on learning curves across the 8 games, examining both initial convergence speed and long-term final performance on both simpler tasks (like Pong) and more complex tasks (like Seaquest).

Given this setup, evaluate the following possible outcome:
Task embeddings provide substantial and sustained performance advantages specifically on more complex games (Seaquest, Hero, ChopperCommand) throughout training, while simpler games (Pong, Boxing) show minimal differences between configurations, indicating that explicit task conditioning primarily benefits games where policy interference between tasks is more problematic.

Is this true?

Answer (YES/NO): NO